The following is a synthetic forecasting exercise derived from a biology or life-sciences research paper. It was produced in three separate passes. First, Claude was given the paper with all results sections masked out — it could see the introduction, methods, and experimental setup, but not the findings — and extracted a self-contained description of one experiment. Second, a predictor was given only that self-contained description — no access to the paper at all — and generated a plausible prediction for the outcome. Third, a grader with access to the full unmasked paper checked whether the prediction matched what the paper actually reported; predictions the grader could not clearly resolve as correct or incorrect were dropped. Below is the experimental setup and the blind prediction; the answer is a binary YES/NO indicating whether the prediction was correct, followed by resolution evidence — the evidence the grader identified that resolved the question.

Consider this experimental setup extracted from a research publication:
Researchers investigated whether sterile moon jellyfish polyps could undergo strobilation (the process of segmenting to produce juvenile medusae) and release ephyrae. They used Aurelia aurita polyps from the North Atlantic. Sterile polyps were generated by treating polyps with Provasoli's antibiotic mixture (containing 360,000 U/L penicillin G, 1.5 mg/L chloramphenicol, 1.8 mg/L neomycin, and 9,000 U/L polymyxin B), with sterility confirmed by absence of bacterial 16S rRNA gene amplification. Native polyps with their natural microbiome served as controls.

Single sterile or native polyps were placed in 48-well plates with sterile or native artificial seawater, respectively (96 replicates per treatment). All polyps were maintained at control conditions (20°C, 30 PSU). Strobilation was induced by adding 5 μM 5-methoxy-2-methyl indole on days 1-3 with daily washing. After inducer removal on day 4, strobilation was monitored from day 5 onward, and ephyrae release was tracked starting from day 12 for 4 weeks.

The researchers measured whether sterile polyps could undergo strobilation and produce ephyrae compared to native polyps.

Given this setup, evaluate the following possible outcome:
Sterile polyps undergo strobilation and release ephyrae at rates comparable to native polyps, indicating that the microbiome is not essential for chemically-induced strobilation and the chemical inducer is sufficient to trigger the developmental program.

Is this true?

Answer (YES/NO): NO